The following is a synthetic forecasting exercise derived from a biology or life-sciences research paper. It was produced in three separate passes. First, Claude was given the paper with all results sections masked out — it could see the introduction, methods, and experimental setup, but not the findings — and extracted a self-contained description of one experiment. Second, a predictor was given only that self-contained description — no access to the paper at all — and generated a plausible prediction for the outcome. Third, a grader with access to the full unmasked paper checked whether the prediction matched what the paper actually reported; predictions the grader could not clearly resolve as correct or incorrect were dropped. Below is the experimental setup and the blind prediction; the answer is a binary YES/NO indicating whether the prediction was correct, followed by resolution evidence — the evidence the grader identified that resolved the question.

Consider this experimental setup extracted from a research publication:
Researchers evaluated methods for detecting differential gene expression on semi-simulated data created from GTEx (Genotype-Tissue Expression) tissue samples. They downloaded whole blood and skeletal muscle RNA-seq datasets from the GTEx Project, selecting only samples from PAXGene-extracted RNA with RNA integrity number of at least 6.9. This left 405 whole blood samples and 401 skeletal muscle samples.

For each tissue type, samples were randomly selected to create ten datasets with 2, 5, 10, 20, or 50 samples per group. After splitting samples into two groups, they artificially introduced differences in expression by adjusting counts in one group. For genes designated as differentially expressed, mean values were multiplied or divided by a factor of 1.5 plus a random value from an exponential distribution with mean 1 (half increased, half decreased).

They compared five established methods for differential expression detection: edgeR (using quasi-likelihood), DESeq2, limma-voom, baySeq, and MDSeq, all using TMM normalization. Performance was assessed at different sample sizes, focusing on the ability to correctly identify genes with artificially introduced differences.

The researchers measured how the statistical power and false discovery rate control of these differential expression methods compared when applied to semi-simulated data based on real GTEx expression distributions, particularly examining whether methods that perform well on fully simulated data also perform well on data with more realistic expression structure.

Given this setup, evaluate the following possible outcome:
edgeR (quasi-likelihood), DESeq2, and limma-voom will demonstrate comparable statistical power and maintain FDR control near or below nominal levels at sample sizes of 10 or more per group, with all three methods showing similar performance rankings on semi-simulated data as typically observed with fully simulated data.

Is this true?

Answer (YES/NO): NO